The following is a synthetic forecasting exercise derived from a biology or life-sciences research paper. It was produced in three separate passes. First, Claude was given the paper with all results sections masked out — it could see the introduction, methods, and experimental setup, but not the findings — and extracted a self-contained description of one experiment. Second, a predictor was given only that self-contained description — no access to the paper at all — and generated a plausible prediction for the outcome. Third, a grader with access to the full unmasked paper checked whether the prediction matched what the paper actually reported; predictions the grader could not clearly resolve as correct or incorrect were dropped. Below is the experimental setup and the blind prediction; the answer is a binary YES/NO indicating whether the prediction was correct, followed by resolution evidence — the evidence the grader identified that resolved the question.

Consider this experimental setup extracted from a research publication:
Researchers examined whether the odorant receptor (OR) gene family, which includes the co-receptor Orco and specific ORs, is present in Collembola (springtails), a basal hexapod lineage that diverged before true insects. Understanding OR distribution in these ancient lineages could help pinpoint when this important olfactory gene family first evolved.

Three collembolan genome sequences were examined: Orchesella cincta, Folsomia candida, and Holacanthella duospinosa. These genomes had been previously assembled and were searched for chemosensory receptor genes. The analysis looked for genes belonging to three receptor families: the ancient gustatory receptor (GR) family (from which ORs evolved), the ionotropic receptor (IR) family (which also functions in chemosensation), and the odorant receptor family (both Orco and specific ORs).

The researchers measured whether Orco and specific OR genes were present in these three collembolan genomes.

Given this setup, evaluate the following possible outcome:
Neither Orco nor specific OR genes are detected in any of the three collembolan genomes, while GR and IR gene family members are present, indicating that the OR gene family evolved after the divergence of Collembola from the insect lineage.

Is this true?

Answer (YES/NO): YES